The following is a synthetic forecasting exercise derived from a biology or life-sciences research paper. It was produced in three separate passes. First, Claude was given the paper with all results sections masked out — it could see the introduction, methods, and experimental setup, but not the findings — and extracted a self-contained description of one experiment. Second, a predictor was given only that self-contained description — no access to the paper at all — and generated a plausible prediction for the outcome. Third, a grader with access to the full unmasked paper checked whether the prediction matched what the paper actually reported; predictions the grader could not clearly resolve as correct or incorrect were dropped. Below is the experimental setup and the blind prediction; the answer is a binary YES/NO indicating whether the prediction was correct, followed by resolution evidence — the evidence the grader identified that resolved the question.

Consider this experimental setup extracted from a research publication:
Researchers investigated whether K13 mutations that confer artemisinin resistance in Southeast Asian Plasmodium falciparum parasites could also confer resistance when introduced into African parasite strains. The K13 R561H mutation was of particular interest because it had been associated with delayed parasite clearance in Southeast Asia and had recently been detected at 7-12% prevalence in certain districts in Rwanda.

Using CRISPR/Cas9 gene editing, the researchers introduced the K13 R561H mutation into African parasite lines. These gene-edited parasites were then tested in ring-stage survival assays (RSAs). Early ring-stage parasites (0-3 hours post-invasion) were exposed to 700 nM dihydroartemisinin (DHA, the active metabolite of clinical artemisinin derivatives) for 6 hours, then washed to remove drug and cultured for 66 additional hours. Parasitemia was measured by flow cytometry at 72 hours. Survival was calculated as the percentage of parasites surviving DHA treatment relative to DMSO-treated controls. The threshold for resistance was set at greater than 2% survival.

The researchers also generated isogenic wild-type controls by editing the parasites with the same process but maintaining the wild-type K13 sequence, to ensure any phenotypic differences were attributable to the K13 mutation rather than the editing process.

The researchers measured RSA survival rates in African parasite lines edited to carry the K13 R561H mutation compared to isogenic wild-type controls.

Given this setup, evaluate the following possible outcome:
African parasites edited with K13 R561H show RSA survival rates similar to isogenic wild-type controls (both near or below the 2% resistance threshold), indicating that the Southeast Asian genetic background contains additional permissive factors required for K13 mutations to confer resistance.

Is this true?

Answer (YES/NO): NO